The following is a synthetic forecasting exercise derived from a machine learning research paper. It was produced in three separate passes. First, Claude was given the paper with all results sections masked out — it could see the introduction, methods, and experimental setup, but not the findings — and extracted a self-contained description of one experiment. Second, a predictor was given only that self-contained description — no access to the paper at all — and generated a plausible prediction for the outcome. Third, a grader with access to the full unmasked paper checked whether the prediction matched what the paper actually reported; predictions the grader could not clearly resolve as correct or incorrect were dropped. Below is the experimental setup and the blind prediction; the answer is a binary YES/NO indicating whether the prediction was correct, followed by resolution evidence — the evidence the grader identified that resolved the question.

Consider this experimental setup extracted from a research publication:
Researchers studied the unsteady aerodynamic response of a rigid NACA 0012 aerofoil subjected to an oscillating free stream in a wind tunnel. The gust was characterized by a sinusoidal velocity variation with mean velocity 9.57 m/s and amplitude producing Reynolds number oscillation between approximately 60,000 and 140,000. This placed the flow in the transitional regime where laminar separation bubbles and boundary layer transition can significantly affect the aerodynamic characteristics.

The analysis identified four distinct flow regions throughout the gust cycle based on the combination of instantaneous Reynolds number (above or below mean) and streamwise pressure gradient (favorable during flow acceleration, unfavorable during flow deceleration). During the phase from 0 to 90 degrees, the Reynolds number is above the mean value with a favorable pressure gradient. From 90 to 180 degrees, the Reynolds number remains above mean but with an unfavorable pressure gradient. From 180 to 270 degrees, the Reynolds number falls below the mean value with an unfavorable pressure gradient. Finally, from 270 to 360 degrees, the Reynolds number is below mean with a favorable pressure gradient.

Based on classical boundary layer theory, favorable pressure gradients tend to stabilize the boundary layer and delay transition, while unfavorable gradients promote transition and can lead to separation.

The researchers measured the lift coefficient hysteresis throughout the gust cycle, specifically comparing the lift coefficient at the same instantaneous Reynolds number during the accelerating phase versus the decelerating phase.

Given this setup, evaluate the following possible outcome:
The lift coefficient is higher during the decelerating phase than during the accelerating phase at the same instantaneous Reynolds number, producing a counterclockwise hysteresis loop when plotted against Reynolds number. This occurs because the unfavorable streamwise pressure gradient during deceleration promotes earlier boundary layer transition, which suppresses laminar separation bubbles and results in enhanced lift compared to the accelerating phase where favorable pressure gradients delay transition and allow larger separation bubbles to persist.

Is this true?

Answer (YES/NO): NO